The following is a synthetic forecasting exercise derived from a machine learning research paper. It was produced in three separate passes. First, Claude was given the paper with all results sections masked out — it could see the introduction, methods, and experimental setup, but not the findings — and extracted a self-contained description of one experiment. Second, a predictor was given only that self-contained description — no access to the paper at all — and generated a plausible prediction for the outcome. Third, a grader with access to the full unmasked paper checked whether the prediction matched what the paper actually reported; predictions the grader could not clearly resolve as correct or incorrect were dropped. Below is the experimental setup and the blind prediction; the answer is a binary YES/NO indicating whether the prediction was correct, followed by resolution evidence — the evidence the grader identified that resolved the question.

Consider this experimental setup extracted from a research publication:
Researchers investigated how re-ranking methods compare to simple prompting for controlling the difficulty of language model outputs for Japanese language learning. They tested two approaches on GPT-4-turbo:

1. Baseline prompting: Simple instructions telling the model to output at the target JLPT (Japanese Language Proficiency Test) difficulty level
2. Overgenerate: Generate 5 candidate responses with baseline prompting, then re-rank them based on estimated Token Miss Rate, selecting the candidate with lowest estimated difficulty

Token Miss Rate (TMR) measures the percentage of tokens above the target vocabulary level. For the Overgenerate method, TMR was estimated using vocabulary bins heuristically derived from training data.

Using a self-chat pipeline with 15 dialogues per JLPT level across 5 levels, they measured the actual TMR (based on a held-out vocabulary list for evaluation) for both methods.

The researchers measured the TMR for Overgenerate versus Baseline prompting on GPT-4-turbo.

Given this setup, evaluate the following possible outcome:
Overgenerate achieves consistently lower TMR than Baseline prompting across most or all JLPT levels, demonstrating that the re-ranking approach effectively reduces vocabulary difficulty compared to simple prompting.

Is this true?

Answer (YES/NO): NO